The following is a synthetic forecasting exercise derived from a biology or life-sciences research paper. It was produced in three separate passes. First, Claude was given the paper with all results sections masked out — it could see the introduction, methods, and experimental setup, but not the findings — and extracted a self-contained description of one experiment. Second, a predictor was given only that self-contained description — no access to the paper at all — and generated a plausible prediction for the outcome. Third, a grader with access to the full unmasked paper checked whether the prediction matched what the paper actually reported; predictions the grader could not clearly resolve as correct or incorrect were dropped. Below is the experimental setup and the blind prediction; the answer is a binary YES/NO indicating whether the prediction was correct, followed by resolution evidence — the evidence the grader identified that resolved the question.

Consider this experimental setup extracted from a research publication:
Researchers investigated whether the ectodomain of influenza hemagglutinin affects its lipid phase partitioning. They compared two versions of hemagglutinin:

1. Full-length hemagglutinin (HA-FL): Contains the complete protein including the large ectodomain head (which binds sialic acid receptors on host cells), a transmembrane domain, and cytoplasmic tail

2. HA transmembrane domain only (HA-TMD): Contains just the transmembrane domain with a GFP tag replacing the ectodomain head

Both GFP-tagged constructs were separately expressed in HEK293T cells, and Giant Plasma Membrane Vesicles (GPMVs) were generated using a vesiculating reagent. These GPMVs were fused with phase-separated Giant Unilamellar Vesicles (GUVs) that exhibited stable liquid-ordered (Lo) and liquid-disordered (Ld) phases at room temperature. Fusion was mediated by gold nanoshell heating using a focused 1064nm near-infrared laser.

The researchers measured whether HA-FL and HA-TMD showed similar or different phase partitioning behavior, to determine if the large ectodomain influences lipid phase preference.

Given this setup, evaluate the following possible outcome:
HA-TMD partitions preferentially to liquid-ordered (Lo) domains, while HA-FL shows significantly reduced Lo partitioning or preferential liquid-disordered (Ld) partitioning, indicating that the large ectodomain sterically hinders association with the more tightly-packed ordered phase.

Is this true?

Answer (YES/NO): NO